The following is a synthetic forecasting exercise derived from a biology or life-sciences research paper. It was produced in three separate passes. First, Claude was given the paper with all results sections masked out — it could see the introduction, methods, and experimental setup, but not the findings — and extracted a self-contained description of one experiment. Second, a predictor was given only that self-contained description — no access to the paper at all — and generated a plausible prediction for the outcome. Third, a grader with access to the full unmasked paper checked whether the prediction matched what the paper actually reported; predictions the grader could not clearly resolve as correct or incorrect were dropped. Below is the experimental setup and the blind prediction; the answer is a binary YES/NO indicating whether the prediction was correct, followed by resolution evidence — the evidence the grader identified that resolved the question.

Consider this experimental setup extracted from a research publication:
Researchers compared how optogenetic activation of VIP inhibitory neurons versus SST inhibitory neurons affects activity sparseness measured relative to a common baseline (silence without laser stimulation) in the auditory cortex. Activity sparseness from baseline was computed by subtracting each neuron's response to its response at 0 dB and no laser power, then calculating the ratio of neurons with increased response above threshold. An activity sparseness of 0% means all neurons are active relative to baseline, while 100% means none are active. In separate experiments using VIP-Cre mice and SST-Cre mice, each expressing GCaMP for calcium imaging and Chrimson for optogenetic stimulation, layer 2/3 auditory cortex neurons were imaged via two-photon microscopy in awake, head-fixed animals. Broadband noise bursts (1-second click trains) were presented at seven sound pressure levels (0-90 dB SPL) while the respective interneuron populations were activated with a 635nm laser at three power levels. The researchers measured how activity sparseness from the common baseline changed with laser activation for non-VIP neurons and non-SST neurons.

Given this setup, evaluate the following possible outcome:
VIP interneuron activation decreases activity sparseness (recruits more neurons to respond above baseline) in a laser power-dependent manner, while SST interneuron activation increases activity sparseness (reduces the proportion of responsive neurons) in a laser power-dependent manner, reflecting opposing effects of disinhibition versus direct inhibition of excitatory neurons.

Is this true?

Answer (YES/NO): NO